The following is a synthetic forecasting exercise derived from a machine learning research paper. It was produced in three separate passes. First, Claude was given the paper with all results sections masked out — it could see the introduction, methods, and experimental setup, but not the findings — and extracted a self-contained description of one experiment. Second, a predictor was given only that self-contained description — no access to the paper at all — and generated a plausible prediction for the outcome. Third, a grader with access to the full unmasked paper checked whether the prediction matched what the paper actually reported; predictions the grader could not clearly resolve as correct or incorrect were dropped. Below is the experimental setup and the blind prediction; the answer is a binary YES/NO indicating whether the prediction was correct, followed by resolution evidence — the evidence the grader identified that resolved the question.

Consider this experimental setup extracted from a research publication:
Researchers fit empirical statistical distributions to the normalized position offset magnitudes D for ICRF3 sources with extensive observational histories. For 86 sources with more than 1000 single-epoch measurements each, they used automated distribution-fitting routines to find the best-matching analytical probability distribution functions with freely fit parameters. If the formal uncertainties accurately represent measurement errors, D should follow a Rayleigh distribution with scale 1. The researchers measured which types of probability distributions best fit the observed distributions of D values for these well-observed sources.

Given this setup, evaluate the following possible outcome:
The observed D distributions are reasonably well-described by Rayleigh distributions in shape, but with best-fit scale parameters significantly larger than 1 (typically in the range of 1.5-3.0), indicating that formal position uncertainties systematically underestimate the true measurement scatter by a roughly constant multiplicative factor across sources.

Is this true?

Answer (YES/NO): NO